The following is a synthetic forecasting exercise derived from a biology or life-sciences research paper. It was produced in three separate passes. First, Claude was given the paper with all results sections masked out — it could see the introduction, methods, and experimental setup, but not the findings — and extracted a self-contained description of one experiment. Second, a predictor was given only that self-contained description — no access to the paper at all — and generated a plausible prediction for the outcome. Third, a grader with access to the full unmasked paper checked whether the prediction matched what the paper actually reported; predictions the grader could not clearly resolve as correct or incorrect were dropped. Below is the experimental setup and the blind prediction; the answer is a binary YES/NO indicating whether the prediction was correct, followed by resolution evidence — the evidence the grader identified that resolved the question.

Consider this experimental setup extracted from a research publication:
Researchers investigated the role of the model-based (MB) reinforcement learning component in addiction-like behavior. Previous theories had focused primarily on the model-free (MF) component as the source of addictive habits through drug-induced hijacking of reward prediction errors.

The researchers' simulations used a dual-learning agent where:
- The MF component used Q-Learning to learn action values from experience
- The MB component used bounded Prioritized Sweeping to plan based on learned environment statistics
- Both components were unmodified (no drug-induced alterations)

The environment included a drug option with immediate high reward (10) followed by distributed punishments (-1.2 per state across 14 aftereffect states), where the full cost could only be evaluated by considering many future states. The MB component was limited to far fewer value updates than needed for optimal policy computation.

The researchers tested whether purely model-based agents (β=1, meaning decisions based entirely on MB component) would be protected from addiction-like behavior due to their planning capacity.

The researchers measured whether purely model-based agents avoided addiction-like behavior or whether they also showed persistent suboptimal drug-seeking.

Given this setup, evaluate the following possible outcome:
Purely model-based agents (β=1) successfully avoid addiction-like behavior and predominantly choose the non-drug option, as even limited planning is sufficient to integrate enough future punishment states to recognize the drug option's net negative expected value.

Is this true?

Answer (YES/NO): NO